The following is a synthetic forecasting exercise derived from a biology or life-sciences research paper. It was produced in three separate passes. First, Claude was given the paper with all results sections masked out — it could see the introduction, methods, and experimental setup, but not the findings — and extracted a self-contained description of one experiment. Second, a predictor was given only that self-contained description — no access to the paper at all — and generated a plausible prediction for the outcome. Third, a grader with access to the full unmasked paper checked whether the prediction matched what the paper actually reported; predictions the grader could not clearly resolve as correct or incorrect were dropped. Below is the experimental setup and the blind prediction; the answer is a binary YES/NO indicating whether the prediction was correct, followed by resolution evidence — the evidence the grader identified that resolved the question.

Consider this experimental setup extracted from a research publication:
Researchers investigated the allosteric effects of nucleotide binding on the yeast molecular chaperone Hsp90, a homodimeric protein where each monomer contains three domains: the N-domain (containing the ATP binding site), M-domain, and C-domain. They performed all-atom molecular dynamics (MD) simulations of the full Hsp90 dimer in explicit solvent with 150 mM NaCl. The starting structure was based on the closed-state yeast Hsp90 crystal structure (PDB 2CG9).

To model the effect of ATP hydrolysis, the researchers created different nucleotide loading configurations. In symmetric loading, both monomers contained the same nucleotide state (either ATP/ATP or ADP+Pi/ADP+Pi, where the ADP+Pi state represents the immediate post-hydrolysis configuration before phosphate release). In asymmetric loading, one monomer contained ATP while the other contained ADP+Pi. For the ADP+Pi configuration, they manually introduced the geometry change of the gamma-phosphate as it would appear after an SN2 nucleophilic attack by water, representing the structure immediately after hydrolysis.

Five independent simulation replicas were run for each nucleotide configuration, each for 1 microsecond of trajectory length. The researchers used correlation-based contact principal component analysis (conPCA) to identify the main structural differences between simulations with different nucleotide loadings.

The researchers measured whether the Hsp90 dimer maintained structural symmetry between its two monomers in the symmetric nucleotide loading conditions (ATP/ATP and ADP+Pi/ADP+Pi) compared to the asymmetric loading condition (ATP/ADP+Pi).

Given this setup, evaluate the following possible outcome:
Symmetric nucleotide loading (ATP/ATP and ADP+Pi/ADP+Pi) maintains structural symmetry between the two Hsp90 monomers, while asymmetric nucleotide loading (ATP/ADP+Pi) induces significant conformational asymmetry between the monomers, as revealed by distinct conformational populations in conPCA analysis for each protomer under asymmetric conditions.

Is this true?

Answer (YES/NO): NO